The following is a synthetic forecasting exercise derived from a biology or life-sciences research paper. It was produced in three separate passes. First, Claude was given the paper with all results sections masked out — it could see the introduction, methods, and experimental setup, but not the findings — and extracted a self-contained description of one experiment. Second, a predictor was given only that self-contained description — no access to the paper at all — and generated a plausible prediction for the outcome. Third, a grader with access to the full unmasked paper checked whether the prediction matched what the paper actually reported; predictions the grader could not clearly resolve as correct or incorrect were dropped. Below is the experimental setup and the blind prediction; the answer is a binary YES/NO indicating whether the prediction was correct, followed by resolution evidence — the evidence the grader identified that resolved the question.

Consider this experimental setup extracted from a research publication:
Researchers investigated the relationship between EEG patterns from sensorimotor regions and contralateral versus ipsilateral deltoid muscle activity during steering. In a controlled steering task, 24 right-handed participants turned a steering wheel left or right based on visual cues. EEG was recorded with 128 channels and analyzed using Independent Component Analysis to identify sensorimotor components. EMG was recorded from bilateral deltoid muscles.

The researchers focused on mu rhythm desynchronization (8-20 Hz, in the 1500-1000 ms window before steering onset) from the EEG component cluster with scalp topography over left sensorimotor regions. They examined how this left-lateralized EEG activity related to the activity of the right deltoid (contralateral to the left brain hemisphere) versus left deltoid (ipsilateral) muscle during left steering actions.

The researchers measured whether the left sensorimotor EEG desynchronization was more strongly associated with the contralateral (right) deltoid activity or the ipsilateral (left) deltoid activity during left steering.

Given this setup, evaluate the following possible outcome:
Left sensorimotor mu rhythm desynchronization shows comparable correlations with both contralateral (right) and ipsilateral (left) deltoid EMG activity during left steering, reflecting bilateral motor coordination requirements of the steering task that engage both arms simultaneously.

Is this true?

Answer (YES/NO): NO